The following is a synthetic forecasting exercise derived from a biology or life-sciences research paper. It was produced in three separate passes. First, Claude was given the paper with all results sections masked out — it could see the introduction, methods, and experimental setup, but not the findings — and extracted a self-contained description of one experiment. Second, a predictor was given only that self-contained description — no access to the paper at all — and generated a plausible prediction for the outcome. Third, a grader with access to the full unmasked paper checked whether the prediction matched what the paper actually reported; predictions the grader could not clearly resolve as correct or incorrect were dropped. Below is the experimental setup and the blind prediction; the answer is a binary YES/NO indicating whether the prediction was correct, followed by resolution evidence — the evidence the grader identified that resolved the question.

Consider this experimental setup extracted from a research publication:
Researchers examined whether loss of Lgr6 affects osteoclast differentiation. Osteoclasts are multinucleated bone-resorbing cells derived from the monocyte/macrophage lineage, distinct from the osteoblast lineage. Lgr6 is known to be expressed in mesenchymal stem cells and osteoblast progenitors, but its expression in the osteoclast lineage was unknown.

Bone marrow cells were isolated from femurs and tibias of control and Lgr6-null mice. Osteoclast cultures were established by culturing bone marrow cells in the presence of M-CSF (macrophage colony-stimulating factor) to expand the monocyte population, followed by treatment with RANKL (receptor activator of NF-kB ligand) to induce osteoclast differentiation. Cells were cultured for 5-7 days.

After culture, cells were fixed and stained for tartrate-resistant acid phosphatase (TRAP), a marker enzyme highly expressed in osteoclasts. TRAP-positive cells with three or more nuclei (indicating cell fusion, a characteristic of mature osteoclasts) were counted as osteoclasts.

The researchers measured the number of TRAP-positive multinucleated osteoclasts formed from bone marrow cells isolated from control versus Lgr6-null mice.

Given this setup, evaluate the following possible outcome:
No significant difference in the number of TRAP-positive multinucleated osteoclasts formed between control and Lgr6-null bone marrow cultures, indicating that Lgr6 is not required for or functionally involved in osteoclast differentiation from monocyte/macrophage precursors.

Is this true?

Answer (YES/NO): YES